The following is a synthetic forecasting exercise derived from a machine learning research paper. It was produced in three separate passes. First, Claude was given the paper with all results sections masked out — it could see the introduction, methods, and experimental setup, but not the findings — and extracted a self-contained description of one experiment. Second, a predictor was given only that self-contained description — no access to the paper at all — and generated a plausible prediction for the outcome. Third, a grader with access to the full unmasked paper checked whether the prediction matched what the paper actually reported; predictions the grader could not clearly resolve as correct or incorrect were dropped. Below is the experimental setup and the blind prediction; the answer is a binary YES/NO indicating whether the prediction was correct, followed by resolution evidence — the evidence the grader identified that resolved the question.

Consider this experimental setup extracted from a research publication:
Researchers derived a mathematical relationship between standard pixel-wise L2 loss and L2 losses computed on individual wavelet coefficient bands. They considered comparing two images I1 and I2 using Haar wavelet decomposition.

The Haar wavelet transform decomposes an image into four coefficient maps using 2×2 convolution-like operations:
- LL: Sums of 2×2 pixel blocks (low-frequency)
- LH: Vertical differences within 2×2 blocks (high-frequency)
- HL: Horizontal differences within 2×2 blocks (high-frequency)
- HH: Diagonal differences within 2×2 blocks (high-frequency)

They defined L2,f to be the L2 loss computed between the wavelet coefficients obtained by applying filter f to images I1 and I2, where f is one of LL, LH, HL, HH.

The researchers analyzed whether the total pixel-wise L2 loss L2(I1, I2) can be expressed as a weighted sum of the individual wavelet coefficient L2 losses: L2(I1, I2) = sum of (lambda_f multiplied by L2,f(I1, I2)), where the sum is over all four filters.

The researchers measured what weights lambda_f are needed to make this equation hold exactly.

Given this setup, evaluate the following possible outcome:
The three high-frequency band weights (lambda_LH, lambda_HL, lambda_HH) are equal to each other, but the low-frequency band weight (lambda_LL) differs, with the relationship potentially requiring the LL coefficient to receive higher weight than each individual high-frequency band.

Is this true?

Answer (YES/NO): NO